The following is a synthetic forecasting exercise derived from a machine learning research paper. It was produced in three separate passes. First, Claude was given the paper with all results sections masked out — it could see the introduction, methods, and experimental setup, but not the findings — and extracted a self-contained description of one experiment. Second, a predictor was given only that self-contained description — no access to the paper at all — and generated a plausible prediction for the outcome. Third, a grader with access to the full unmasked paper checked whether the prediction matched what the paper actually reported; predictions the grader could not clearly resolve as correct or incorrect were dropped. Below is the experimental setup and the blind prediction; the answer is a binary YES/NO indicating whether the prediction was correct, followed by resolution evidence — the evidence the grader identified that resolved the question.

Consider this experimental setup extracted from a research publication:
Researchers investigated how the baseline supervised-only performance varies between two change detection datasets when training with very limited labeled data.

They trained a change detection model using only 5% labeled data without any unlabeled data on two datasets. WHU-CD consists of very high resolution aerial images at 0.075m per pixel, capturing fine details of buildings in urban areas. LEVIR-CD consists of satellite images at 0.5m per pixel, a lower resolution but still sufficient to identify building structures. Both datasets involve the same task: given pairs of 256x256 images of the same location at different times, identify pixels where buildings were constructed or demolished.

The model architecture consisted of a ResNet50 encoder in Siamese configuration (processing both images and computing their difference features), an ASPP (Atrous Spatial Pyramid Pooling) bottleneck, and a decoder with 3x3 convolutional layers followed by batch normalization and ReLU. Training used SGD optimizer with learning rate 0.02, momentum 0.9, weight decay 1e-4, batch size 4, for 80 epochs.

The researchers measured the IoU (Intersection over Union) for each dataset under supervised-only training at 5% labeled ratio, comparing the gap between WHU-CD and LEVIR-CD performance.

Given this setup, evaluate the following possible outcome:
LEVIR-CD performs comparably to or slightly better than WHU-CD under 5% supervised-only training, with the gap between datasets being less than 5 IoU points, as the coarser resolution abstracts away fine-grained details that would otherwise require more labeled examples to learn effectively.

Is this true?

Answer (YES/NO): NO